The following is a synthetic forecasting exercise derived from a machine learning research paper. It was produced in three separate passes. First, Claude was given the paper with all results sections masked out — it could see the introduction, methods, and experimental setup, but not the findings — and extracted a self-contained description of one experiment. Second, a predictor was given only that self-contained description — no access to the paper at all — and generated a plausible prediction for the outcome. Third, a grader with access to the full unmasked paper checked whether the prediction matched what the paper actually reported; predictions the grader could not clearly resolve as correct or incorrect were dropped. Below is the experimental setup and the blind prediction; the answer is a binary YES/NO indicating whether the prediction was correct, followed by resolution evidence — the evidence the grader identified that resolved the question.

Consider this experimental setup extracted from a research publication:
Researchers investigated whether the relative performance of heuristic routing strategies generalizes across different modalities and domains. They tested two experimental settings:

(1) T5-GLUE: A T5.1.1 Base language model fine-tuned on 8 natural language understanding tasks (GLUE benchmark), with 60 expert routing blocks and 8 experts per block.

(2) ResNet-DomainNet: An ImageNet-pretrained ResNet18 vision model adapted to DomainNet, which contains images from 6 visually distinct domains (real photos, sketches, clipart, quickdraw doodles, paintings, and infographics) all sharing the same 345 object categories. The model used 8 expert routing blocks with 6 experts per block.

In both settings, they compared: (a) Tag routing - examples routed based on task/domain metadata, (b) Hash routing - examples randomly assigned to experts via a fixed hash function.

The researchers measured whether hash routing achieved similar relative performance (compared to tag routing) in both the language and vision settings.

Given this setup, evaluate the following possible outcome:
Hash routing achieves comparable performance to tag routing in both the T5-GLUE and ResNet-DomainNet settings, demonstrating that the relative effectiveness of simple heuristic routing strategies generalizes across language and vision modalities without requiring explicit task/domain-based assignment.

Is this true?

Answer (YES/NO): NO